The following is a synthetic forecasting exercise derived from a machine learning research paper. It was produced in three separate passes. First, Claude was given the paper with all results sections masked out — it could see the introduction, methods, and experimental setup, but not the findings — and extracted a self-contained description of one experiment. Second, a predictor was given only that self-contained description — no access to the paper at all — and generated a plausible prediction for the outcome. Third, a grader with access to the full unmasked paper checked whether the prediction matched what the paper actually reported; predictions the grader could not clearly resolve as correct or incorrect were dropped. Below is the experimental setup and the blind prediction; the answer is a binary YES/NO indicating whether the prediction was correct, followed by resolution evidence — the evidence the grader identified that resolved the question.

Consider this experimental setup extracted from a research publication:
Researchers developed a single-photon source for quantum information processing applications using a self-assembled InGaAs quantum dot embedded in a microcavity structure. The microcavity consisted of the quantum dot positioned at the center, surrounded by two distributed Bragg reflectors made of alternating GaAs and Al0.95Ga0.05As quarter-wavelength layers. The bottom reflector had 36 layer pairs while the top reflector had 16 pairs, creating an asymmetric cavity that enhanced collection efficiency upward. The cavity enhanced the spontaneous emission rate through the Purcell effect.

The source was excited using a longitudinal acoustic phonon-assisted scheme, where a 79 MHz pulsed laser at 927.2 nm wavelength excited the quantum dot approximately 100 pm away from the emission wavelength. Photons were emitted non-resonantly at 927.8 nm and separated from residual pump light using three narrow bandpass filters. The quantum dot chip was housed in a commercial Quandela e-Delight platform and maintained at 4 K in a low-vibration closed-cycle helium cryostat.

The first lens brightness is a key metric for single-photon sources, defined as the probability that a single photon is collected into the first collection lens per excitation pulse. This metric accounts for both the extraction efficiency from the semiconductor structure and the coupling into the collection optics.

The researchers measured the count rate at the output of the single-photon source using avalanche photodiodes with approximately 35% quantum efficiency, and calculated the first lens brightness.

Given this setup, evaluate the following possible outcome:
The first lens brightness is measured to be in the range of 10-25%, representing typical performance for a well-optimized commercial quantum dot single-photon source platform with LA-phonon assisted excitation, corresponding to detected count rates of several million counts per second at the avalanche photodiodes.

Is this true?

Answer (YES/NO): YES